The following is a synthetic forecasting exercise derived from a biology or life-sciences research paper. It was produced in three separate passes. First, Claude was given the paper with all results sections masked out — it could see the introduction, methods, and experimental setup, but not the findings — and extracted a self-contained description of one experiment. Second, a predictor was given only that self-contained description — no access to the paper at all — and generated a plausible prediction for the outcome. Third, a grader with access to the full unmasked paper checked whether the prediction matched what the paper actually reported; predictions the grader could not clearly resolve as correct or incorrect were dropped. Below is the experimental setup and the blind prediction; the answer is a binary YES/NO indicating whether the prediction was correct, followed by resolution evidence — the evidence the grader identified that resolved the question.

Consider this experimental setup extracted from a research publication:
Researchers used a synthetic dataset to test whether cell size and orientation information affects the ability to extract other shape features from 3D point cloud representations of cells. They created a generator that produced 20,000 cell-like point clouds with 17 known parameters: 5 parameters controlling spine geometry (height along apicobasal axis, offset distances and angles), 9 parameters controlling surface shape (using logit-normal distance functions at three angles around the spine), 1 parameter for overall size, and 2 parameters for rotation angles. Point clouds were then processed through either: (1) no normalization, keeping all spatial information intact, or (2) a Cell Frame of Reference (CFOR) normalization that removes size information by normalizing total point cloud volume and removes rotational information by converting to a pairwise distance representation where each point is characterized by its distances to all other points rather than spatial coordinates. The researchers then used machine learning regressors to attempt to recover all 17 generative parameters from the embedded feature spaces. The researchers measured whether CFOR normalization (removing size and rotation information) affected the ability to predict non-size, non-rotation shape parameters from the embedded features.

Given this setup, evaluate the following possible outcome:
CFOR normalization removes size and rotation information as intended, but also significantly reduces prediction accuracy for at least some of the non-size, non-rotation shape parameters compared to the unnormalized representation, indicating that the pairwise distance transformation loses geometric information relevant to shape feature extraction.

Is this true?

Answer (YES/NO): NO